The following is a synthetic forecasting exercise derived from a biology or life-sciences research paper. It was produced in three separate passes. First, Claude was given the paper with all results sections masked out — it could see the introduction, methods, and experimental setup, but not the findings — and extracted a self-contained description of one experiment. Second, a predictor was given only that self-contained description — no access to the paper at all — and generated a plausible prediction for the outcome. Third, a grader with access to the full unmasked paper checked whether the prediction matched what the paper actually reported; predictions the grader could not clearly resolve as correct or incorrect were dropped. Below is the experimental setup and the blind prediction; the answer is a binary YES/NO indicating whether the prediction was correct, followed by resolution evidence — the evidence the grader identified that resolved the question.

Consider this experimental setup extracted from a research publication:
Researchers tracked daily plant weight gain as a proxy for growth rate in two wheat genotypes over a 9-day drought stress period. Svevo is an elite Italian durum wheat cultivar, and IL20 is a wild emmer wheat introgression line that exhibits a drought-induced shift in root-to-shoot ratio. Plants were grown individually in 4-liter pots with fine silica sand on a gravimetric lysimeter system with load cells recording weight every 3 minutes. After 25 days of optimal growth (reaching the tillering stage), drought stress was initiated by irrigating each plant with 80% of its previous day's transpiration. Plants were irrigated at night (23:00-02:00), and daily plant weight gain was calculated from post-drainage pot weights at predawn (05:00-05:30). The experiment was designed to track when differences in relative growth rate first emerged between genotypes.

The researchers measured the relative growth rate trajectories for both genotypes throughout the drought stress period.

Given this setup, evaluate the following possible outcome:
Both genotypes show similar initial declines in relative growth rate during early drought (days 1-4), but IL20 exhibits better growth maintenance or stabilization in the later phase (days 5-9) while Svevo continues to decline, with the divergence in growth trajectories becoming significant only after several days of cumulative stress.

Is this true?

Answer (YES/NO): NO